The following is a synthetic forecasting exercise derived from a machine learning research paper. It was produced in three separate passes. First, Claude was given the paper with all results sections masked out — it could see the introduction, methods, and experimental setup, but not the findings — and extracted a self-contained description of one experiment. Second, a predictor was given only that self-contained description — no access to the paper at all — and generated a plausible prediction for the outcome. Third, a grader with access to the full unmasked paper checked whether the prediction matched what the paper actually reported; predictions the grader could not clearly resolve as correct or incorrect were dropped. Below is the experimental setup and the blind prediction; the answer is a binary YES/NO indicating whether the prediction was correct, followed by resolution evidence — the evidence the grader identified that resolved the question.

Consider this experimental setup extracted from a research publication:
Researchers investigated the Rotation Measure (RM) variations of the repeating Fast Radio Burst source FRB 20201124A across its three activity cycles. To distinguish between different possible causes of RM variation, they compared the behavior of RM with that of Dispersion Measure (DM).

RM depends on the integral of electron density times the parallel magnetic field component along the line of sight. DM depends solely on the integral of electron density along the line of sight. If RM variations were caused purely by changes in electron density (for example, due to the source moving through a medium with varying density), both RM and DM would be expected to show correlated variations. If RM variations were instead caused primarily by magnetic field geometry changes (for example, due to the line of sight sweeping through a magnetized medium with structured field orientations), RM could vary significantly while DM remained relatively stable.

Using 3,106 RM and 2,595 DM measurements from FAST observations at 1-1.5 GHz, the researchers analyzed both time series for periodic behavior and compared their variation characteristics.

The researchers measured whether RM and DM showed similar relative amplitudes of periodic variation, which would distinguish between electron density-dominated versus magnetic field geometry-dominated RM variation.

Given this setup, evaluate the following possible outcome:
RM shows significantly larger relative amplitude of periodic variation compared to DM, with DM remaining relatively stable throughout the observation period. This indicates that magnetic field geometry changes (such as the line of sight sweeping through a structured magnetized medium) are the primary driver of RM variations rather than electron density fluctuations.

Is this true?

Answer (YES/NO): YES